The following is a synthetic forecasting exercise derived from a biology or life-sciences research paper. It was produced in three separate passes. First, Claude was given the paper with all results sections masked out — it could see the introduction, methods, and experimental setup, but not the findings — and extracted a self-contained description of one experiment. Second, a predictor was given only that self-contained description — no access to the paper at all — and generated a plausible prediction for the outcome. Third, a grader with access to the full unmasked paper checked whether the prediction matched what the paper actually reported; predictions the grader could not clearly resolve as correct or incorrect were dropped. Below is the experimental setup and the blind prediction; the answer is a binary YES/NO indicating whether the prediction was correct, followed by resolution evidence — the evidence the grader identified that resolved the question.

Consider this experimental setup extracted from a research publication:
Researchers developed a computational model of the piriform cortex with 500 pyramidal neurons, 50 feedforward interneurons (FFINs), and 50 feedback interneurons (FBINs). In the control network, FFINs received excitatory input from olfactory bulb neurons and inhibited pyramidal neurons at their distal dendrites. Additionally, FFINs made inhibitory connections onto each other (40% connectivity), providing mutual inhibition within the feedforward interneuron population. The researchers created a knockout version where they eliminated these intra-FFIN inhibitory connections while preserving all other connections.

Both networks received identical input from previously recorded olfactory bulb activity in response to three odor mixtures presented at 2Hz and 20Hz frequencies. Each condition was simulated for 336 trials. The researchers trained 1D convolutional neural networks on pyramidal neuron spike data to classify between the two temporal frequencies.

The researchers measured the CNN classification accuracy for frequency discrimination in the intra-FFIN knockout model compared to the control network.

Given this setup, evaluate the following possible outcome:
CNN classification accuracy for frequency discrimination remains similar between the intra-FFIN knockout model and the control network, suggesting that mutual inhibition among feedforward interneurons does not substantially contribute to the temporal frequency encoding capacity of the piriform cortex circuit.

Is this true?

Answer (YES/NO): YES